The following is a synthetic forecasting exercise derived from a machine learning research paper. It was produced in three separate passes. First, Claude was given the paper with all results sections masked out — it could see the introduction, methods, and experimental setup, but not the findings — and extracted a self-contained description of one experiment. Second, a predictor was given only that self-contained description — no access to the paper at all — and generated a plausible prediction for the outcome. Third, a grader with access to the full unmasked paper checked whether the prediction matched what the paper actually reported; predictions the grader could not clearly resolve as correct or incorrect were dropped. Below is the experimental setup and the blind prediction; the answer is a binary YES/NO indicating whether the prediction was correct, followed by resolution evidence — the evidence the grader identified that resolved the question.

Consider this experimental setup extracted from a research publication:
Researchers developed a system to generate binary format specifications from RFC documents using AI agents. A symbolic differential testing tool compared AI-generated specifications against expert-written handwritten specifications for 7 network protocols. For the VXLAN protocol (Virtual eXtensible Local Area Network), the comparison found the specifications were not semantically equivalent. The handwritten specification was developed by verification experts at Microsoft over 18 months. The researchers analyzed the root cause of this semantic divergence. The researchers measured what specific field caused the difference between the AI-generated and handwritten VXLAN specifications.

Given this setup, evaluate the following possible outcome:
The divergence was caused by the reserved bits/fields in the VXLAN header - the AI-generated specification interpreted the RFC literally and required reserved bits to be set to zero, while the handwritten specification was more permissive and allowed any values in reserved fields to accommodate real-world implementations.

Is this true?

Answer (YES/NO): NO